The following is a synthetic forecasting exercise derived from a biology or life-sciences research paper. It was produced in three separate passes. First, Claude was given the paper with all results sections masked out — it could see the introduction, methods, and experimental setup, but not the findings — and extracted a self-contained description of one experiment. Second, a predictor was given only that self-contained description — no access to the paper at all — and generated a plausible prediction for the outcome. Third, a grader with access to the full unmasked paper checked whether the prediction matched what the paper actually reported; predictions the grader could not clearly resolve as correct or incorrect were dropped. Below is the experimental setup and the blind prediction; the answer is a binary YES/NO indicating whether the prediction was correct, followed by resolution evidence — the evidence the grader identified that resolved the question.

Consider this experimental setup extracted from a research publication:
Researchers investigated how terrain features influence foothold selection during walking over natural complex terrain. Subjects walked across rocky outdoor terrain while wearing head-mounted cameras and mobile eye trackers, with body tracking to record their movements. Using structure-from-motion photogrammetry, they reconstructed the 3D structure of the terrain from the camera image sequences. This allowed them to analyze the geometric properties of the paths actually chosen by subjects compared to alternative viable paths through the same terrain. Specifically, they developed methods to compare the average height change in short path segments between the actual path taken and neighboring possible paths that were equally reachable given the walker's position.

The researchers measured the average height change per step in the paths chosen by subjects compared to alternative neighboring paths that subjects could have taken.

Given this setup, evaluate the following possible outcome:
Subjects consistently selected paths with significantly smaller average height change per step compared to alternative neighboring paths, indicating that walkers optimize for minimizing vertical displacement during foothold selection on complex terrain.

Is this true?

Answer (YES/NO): YES